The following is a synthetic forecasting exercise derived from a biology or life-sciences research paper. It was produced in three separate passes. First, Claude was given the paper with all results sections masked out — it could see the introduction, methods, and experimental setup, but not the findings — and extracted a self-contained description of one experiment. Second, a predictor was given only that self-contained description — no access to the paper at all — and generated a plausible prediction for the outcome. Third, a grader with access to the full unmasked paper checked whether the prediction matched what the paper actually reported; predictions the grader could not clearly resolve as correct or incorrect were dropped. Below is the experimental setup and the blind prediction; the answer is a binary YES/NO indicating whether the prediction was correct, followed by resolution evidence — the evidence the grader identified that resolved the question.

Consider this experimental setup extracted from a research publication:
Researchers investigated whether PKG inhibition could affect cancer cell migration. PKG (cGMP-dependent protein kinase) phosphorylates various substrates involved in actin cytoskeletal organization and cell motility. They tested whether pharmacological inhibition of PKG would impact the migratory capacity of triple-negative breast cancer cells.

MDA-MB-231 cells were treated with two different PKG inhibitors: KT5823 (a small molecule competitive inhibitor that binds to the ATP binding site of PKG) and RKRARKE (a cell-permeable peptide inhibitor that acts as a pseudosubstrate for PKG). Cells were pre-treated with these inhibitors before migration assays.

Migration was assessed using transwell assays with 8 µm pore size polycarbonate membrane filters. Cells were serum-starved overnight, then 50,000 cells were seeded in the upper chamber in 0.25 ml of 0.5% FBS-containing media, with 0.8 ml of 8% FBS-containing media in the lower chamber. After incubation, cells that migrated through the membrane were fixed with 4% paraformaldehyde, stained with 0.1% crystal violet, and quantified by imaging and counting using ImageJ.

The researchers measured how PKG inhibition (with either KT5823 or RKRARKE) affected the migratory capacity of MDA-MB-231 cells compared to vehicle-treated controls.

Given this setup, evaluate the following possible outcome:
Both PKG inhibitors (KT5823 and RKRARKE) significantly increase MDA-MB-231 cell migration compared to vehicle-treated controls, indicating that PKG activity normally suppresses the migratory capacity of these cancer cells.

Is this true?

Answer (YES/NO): YES